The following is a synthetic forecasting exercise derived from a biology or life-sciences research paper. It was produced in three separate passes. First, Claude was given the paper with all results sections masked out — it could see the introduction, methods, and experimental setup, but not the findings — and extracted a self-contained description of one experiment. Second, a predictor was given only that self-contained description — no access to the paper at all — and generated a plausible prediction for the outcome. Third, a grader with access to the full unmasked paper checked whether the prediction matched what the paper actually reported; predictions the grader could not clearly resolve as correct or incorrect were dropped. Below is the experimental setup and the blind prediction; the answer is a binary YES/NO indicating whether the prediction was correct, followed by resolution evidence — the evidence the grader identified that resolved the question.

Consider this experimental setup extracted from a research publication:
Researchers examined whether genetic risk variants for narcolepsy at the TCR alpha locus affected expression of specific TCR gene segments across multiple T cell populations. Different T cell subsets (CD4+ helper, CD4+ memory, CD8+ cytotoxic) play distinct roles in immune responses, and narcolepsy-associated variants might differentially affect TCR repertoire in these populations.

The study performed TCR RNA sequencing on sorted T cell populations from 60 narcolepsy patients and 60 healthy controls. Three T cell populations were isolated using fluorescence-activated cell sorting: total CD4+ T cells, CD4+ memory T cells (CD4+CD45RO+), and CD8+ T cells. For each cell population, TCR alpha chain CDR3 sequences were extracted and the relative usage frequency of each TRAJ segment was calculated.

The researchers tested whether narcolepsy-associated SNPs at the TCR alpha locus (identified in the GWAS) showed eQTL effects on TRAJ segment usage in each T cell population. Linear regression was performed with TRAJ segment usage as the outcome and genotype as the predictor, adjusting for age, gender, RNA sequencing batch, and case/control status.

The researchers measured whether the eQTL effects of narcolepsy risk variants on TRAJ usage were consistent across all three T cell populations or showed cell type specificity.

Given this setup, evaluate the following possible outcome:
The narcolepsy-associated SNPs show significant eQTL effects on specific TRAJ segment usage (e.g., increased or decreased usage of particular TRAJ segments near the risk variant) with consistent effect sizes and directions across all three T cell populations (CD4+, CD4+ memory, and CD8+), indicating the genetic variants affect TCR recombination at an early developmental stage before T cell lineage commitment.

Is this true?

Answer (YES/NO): YES